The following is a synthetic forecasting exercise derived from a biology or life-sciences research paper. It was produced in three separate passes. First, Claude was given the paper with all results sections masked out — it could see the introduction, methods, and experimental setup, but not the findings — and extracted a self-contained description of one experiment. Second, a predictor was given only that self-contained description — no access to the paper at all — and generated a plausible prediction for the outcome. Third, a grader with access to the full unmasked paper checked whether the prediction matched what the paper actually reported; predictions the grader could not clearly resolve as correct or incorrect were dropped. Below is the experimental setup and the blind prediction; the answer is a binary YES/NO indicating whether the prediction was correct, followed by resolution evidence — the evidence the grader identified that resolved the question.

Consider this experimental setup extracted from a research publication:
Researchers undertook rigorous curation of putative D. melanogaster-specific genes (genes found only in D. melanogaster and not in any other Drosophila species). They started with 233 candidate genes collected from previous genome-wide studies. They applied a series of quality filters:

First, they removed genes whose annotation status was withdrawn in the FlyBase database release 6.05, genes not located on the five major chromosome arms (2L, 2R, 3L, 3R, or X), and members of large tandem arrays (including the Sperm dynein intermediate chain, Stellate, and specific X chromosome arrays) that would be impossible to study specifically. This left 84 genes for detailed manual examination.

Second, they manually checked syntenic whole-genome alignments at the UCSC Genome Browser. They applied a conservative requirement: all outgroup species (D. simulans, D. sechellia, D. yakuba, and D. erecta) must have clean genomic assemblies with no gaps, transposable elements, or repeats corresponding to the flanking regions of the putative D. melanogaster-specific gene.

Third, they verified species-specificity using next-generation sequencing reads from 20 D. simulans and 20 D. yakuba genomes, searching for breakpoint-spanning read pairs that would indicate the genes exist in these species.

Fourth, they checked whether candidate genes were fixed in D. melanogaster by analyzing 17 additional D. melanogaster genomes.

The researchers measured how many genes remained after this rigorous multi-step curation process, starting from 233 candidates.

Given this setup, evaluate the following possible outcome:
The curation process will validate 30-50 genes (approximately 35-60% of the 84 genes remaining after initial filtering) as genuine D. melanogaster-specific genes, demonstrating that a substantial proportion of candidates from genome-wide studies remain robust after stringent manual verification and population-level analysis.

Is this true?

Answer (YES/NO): NO